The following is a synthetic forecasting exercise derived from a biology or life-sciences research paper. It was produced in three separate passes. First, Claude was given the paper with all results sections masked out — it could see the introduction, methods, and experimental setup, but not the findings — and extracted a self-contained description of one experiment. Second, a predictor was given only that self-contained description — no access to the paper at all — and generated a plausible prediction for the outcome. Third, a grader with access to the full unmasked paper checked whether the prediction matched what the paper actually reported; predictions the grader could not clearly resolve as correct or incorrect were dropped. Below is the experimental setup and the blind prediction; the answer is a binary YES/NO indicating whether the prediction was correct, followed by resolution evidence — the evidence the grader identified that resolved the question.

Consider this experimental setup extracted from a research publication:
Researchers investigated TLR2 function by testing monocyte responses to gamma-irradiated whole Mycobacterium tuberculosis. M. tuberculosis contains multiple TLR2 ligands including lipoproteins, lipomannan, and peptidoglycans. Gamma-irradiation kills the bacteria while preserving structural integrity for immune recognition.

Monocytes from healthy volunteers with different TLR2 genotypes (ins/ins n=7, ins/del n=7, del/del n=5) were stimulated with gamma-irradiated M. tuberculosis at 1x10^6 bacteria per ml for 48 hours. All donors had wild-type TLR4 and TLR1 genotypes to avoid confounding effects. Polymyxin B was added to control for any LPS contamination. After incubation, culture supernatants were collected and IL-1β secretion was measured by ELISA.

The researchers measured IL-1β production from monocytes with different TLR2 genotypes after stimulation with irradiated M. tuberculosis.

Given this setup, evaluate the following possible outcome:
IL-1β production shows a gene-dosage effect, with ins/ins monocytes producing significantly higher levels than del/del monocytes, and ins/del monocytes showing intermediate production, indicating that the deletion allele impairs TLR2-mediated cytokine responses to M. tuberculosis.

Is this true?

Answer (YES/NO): NO